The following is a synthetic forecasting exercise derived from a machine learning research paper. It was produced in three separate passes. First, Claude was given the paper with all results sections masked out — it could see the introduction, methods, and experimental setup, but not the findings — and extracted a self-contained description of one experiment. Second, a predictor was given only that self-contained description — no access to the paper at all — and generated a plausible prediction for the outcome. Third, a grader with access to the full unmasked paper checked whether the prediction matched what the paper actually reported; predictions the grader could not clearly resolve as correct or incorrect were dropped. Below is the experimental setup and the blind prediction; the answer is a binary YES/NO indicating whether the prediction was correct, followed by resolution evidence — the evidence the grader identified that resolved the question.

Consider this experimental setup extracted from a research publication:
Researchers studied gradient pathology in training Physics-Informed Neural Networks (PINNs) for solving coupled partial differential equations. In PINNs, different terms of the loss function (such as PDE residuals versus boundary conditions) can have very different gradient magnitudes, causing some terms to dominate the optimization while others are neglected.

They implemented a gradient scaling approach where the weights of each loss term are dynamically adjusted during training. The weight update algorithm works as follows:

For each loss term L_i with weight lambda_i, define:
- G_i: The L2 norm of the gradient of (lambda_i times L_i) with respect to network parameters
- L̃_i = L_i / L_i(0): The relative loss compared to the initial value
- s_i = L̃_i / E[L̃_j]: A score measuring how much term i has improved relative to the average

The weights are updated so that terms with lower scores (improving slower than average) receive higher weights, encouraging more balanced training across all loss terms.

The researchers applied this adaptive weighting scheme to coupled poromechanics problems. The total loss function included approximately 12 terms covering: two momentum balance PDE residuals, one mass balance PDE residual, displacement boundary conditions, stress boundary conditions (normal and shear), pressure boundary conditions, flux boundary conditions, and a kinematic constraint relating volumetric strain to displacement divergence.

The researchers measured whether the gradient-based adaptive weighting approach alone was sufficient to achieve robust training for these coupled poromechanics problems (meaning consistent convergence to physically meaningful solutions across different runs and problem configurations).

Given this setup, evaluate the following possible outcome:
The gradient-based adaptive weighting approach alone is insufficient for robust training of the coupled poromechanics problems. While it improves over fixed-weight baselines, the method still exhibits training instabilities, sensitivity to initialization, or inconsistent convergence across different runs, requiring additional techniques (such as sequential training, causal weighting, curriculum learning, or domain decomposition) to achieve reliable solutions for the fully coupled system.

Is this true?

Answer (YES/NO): YES